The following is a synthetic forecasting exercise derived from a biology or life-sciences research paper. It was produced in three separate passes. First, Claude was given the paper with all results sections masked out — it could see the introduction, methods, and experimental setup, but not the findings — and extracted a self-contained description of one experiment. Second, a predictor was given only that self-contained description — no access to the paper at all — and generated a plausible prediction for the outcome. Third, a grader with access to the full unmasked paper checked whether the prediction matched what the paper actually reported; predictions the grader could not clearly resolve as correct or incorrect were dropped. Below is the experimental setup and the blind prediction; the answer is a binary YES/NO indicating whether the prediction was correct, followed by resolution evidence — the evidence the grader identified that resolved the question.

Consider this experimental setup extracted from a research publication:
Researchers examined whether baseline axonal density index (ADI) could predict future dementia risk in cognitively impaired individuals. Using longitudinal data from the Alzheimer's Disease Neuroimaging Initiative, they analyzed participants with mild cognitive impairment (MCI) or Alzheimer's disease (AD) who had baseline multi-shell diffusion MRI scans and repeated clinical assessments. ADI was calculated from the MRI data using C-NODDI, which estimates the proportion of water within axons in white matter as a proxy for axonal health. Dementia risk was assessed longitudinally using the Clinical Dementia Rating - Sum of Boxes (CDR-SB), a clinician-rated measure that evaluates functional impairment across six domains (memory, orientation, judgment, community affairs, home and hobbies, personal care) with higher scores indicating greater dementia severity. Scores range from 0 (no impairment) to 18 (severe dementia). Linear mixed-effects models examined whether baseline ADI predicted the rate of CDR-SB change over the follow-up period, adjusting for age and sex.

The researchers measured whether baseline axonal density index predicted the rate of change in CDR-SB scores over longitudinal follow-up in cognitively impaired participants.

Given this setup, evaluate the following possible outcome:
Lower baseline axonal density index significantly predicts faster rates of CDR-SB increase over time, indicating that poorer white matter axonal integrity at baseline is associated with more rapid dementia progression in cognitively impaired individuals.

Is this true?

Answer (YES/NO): YES